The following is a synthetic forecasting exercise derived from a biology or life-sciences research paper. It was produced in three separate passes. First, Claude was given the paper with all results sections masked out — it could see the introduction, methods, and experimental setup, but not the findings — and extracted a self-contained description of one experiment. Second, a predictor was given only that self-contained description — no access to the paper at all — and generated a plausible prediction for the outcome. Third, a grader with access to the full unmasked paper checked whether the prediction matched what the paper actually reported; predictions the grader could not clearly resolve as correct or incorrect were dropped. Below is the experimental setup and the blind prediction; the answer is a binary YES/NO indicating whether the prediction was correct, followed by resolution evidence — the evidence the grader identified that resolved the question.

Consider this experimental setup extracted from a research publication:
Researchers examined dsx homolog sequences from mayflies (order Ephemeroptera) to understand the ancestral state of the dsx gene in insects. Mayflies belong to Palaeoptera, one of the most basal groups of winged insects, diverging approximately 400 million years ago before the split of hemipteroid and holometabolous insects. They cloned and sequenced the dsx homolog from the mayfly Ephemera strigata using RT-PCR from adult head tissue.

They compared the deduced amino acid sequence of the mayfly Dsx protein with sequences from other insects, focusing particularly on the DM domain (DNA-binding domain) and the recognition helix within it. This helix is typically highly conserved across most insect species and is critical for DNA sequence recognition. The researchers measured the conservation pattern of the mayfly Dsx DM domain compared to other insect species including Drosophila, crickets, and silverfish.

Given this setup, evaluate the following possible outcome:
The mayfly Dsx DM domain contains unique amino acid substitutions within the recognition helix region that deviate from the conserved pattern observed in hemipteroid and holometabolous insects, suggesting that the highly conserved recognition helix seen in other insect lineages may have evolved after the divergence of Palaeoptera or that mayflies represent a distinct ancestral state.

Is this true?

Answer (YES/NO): NO